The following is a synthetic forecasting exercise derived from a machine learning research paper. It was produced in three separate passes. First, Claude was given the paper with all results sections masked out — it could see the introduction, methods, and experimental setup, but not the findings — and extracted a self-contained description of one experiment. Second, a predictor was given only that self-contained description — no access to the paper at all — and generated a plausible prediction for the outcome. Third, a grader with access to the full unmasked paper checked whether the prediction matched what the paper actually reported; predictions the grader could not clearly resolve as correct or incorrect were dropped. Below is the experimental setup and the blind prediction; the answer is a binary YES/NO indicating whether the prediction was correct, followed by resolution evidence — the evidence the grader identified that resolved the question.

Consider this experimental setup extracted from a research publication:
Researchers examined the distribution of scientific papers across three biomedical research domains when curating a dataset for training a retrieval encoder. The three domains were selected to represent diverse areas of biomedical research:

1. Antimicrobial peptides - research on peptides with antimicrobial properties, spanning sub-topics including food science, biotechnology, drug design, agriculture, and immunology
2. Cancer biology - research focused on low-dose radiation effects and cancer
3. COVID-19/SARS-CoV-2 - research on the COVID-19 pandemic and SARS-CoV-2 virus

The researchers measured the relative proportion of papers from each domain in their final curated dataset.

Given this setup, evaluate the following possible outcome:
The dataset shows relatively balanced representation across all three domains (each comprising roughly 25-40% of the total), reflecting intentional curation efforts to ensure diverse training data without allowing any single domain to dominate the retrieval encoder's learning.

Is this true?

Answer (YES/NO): NO